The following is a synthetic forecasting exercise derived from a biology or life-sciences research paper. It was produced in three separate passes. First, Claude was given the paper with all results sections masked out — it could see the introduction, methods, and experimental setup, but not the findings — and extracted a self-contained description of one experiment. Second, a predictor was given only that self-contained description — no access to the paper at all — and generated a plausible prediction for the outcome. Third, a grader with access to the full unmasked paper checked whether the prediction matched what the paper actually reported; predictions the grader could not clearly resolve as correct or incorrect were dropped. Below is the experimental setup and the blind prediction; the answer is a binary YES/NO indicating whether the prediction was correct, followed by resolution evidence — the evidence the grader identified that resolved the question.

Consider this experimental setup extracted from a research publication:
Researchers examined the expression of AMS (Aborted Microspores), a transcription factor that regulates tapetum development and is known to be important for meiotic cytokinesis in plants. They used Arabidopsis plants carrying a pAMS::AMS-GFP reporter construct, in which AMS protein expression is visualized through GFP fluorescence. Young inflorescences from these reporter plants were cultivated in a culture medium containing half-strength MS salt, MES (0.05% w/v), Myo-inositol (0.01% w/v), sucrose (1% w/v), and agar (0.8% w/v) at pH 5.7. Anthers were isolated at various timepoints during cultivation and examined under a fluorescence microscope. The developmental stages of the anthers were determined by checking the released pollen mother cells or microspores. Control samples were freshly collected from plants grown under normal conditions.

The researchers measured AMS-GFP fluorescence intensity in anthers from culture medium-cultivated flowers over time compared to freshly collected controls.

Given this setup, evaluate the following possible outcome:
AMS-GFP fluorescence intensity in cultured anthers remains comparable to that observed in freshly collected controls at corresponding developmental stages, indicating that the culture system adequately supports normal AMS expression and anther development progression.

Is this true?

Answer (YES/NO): NO